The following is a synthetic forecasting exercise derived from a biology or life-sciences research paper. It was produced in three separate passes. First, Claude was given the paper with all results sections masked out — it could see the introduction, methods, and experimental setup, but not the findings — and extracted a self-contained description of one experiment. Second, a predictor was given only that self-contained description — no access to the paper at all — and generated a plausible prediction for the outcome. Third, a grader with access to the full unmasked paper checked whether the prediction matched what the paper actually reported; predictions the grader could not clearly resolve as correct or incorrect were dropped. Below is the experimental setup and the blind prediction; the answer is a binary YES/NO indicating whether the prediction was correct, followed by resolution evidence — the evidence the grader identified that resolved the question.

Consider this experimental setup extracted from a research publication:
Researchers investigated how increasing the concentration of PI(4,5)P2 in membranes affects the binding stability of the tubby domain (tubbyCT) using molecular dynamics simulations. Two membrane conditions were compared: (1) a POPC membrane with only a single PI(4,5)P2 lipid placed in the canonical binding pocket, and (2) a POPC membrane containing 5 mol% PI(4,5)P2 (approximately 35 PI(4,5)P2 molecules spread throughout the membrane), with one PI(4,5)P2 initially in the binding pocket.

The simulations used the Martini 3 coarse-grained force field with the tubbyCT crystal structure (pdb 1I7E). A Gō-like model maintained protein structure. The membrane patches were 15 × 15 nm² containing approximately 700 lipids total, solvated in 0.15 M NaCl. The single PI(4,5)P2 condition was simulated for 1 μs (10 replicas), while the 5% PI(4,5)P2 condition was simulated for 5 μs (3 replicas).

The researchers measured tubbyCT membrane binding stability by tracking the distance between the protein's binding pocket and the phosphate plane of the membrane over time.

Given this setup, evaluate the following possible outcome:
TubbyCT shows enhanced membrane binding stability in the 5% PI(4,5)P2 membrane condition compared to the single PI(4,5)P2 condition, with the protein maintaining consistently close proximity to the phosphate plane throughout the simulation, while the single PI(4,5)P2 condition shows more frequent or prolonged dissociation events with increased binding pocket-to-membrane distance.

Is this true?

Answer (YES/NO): YES